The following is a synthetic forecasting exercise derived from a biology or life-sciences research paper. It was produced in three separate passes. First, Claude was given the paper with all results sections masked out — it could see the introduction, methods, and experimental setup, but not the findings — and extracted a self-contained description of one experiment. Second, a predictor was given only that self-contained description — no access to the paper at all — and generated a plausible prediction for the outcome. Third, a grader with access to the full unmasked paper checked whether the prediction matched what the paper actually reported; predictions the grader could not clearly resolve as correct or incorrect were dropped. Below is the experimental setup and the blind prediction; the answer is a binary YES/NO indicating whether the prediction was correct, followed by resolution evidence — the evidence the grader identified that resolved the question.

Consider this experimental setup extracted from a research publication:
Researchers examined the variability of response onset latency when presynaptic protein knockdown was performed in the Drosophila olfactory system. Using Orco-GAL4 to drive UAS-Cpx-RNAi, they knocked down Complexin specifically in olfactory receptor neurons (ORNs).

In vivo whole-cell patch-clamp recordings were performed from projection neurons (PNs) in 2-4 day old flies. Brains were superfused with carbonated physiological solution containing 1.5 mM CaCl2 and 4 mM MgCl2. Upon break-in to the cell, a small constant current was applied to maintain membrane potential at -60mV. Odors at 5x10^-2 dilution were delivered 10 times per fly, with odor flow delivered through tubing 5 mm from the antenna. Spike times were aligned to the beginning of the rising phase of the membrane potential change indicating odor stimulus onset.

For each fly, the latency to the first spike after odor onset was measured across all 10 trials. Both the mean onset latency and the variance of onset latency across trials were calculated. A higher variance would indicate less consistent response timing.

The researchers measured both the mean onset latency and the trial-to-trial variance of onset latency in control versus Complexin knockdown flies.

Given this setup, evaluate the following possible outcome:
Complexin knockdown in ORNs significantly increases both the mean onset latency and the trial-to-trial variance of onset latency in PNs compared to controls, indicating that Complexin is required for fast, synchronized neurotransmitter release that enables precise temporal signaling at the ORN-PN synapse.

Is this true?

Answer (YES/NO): YES